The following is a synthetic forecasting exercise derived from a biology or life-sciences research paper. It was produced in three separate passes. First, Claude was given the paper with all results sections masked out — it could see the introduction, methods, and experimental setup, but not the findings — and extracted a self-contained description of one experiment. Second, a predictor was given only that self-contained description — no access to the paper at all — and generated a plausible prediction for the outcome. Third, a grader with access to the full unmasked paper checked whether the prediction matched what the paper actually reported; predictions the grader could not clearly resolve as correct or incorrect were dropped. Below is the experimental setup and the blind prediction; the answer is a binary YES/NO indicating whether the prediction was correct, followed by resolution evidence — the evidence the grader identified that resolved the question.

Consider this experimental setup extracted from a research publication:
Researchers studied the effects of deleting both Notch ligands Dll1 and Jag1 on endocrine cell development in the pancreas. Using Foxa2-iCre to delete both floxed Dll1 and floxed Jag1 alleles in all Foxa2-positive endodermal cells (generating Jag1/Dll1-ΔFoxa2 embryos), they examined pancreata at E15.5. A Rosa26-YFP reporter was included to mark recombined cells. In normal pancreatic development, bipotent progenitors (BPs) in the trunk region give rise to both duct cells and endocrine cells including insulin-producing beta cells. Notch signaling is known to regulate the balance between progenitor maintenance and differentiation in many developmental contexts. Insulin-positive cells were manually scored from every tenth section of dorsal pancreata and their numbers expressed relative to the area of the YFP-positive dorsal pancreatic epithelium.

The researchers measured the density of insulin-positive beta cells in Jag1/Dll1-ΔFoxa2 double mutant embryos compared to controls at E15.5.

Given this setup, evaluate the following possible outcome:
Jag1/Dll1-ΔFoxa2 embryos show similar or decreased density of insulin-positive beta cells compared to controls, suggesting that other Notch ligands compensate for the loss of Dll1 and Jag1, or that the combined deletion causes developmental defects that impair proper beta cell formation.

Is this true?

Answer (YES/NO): YES